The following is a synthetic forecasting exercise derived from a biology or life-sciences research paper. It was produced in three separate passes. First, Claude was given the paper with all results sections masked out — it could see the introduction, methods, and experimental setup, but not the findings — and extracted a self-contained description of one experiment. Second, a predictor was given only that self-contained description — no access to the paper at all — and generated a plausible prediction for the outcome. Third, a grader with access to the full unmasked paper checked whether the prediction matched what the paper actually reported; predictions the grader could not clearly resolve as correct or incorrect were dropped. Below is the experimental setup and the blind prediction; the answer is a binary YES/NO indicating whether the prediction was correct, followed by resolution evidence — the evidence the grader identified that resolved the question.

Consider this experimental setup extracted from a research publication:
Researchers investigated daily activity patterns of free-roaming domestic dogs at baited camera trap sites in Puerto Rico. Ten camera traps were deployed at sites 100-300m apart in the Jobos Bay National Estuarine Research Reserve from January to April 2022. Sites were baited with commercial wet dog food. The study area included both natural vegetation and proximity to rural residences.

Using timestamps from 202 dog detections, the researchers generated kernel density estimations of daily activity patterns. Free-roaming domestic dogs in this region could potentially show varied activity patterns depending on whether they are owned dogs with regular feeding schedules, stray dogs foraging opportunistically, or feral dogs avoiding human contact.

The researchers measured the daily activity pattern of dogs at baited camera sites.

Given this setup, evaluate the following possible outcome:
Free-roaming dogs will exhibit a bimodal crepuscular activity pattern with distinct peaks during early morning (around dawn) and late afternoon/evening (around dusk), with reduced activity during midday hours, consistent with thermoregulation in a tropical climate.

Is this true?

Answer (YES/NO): NO